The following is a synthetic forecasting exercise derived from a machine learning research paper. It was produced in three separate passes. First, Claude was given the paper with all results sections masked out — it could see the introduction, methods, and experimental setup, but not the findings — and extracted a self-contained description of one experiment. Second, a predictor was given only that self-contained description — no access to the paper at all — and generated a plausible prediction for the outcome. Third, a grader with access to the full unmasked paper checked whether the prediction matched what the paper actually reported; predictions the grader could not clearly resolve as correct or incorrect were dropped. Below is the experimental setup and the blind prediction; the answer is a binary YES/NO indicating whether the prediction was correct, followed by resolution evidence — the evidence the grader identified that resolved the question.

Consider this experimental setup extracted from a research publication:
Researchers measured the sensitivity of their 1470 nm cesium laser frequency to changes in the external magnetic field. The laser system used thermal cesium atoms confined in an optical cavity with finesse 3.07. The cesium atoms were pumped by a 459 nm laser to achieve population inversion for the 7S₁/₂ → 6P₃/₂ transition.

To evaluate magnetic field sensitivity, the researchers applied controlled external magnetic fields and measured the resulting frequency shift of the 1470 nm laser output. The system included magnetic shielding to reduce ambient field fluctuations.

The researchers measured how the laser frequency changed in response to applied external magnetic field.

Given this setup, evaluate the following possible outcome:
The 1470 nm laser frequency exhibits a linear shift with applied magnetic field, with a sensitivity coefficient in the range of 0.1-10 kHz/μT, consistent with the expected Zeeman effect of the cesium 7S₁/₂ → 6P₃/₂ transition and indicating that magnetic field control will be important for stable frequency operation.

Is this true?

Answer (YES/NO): YES